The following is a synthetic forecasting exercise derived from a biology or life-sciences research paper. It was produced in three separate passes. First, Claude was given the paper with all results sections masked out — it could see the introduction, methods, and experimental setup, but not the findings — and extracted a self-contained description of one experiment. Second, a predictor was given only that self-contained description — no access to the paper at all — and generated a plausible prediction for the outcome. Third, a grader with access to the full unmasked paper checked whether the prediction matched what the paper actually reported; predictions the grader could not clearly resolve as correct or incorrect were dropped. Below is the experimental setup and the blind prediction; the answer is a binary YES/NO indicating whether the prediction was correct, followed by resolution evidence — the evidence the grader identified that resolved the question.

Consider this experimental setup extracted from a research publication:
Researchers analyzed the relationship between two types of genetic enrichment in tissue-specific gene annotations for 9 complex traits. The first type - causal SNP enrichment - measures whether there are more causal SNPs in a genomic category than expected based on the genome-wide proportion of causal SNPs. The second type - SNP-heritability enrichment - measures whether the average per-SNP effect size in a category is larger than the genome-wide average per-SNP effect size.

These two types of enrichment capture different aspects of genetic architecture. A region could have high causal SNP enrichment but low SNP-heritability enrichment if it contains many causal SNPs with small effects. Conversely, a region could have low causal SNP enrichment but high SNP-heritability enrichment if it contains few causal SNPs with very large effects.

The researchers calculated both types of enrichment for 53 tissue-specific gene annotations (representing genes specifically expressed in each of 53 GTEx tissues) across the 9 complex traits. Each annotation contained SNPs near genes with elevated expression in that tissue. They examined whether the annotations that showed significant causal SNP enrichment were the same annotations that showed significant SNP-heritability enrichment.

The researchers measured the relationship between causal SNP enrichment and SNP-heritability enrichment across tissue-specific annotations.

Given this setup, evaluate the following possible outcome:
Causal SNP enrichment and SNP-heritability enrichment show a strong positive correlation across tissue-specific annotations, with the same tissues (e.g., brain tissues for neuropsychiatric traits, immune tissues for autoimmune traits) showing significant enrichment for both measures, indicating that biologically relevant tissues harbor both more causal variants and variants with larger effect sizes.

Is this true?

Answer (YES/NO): NO